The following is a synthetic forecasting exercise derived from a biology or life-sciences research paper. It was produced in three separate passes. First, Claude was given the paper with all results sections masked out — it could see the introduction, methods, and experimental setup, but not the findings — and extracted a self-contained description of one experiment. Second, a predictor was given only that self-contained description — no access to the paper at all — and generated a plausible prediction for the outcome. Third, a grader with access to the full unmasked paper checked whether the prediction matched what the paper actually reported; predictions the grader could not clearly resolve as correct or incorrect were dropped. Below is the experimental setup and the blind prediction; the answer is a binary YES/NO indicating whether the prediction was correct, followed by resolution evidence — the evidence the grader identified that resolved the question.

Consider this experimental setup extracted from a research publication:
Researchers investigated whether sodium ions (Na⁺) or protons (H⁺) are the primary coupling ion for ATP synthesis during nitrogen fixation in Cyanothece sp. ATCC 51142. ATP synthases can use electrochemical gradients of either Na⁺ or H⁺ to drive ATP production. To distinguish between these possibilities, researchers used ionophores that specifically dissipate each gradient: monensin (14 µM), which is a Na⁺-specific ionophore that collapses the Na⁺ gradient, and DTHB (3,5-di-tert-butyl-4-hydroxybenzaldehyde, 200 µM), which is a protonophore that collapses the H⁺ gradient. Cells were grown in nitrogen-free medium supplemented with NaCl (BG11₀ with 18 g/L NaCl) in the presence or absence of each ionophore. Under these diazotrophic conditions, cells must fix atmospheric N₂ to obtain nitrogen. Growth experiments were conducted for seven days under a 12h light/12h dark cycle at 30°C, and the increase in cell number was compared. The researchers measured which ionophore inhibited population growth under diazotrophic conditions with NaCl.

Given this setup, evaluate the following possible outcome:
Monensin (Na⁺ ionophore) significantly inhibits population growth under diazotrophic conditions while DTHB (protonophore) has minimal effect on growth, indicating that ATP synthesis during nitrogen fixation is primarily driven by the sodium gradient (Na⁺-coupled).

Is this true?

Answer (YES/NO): YES